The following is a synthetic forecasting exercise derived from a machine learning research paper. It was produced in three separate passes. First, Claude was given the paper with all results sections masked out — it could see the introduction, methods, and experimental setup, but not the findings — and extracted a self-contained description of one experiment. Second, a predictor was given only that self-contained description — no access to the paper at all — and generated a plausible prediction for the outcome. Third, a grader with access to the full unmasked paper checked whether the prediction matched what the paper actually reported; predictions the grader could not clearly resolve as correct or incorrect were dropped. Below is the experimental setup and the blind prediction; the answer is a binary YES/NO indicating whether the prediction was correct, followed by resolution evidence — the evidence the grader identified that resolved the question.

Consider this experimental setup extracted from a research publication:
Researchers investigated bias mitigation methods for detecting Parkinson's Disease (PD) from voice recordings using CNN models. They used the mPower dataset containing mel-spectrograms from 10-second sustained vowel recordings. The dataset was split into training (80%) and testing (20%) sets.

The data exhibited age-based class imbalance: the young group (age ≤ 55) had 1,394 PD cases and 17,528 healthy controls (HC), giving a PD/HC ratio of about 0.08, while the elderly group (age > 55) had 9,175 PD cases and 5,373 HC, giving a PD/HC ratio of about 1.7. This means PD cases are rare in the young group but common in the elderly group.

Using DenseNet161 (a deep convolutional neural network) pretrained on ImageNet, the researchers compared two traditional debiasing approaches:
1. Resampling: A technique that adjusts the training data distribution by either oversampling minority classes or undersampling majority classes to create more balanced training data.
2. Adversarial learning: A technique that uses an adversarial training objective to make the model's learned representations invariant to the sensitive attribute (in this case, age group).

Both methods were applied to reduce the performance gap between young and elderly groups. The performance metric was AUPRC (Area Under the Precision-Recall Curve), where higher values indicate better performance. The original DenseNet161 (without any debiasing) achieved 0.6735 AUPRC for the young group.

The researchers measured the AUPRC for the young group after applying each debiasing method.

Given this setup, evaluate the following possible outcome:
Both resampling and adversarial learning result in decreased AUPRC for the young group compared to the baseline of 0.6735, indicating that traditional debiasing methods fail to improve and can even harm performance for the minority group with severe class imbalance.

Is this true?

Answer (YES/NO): NO